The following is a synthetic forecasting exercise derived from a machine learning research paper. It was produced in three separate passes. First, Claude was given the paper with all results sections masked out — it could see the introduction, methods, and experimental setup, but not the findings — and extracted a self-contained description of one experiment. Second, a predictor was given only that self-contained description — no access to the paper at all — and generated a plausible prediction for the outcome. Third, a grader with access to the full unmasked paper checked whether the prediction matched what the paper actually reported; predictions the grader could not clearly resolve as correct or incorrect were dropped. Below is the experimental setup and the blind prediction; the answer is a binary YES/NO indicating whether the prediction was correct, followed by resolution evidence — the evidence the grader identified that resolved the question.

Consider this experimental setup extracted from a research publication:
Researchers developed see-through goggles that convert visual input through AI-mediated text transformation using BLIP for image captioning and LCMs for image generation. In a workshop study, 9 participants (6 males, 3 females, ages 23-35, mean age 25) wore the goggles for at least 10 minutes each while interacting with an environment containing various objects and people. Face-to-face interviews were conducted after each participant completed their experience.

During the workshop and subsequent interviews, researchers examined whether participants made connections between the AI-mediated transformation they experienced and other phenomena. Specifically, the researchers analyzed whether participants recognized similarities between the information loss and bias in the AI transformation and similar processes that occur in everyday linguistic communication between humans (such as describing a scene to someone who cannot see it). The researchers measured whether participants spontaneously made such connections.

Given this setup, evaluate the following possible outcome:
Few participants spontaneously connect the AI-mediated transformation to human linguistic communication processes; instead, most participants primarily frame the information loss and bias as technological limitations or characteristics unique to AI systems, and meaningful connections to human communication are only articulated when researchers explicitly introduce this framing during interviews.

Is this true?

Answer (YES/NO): NO